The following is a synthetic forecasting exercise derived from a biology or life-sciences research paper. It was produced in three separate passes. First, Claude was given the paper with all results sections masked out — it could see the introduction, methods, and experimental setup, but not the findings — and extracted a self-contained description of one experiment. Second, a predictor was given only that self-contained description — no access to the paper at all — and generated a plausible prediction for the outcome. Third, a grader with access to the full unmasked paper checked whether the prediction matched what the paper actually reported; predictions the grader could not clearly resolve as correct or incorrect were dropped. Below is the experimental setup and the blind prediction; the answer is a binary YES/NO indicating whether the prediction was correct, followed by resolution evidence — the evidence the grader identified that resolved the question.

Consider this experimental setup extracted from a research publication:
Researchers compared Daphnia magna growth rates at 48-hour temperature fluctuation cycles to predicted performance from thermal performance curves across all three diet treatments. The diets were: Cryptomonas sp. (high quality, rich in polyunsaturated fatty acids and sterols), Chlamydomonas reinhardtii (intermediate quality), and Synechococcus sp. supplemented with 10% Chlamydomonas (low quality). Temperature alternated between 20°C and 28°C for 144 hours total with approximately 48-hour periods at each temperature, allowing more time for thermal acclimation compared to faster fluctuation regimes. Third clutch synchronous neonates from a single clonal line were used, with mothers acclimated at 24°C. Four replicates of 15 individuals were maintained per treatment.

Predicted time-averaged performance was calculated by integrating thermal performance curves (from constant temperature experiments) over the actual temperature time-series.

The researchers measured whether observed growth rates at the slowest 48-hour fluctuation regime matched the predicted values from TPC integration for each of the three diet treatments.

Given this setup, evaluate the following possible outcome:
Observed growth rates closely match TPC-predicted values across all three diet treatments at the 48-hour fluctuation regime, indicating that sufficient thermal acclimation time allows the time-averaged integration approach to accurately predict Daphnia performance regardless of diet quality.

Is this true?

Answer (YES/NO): NO